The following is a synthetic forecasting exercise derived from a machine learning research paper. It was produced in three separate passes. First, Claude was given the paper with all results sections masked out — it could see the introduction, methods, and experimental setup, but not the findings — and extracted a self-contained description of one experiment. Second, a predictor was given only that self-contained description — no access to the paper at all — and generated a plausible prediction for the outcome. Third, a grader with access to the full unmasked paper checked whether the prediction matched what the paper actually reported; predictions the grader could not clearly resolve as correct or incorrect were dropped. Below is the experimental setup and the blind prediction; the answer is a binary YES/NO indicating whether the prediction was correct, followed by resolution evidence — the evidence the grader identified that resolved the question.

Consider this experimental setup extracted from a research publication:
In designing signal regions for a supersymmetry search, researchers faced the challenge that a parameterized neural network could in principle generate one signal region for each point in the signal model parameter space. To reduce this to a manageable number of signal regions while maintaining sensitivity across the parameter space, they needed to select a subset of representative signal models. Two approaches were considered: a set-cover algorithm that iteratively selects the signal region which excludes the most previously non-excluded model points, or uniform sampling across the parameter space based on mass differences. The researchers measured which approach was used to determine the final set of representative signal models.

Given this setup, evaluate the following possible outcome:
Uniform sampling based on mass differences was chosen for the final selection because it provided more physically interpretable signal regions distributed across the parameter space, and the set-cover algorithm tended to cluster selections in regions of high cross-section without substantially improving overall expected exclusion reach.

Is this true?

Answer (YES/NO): NO